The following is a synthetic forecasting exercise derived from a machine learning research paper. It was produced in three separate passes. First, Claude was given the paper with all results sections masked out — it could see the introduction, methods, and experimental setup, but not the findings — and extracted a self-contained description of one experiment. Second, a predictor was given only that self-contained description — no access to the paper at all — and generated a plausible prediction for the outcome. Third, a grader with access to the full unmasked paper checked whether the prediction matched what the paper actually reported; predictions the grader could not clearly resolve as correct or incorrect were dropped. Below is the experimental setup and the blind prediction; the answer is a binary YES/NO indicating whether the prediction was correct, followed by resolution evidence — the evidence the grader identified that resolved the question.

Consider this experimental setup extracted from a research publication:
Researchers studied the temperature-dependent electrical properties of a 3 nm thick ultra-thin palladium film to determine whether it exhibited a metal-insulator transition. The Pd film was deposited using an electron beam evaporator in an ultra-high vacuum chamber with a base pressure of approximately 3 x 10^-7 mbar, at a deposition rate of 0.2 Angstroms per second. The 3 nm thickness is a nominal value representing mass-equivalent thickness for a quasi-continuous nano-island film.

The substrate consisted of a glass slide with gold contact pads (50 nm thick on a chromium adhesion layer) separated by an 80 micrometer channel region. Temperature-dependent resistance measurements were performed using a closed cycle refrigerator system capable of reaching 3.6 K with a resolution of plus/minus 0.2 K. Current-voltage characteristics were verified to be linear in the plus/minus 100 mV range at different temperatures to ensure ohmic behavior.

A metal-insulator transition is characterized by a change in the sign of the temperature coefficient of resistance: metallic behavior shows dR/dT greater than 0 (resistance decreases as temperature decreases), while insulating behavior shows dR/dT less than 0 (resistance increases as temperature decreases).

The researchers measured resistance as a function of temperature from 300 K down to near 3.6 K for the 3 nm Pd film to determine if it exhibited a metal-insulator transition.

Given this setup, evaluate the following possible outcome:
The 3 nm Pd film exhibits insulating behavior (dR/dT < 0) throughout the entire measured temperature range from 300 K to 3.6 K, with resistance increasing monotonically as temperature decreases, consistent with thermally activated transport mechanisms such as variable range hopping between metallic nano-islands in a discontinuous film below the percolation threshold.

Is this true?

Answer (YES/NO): NO